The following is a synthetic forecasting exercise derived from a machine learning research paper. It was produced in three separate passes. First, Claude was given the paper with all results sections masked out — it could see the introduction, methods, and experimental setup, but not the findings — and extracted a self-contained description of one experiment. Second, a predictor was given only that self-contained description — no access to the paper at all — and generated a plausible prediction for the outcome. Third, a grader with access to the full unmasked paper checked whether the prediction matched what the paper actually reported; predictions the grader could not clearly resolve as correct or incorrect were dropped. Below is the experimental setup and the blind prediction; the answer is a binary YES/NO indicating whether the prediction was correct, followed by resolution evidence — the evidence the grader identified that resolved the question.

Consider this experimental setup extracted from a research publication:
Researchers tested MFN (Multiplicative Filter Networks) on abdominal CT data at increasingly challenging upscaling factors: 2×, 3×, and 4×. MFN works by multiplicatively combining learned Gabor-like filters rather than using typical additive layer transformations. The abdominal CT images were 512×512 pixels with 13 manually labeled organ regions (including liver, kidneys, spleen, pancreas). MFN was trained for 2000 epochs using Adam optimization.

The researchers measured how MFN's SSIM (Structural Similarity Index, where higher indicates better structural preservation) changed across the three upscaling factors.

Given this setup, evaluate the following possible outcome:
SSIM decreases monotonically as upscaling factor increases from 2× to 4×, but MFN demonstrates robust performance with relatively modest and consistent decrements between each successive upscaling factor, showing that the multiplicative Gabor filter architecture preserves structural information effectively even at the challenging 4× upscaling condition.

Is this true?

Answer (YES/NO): NO